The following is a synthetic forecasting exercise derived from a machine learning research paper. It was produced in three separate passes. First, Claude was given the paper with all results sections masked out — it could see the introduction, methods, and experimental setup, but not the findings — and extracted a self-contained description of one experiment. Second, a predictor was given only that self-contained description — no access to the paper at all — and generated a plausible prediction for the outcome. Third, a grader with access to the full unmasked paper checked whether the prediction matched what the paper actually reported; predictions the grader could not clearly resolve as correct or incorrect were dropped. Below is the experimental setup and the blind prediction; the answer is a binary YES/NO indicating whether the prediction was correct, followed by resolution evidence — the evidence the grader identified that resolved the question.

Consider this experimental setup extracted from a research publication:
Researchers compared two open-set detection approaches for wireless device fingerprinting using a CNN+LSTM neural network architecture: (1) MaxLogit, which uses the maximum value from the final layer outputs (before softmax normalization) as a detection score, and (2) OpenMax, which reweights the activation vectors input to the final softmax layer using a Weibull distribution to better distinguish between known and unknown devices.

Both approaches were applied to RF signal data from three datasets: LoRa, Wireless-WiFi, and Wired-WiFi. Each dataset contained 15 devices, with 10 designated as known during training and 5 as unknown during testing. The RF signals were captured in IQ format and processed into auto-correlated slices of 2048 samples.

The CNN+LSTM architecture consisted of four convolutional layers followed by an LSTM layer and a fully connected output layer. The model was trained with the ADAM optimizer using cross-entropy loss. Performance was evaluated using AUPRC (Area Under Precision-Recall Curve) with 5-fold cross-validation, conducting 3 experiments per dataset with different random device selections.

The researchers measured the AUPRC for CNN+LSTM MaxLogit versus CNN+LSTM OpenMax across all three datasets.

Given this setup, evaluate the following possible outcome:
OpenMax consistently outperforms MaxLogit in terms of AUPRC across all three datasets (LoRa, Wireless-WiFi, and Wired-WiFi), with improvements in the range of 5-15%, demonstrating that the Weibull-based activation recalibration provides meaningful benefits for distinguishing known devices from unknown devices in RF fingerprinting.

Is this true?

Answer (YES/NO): NO